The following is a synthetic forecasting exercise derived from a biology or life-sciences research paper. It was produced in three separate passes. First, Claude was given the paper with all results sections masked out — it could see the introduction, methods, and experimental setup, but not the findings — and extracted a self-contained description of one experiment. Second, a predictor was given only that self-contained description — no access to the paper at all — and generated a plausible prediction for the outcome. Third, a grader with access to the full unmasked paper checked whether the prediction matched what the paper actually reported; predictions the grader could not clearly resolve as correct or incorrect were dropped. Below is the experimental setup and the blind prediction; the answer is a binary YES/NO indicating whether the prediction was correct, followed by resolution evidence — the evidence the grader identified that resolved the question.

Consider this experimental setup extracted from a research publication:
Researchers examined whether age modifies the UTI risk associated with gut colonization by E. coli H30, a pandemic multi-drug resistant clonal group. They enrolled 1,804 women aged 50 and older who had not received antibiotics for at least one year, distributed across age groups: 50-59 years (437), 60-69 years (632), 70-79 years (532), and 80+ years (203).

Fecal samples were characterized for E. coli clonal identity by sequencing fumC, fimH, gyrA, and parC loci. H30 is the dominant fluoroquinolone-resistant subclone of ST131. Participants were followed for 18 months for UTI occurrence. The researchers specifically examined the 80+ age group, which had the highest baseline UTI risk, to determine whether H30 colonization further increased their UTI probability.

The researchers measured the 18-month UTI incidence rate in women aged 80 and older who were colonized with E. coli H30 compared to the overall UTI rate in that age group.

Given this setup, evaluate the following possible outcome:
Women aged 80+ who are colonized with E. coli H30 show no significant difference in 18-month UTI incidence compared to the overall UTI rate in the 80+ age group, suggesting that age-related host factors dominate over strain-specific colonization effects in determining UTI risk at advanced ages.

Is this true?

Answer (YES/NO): NO